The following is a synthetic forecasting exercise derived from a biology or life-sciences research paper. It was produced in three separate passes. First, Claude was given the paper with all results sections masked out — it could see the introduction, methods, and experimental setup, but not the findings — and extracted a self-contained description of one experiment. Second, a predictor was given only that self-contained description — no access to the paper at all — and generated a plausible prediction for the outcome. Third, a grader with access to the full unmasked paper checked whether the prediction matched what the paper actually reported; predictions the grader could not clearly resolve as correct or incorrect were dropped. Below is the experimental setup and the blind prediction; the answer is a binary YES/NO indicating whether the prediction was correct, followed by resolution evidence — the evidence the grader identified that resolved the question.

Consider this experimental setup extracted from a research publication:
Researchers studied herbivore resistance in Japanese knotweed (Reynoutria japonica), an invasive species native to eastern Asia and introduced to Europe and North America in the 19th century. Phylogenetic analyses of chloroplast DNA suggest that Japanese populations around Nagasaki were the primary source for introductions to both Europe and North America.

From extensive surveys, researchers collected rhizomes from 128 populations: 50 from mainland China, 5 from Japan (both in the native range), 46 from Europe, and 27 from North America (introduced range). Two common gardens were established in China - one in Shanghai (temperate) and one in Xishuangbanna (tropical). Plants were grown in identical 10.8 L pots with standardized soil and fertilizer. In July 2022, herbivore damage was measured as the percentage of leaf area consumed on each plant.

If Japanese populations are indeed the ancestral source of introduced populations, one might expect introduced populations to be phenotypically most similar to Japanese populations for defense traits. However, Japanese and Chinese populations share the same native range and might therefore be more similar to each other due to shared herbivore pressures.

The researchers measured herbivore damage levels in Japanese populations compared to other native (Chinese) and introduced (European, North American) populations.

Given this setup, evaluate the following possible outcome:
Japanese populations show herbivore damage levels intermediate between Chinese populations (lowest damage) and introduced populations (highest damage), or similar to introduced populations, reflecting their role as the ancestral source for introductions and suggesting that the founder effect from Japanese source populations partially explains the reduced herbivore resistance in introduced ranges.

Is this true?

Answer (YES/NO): NO